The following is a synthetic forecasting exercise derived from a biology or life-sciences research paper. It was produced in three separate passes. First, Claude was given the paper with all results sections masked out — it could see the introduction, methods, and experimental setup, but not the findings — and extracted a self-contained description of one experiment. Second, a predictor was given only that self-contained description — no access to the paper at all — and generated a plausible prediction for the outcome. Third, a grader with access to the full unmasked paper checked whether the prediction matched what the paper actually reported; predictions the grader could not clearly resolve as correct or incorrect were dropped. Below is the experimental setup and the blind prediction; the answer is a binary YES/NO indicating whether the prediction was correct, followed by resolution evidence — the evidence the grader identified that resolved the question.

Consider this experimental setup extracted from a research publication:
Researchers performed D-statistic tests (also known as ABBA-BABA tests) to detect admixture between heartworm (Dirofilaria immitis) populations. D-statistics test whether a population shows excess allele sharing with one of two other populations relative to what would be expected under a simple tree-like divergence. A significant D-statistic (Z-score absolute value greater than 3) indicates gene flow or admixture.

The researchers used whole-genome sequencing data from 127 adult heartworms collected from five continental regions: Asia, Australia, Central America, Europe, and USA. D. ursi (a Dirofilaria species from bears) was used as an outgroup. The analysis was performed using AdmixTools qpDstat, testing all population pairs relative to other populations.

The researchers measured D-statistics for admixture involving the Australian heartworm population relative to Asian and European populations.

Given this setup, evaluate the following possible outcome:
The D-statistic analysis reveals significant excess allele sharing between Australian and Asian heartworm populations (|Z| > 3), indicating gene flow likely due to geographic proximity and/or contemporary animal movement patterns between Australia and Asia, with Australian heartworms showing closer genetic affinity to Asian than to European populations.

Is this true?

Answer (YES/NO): NO